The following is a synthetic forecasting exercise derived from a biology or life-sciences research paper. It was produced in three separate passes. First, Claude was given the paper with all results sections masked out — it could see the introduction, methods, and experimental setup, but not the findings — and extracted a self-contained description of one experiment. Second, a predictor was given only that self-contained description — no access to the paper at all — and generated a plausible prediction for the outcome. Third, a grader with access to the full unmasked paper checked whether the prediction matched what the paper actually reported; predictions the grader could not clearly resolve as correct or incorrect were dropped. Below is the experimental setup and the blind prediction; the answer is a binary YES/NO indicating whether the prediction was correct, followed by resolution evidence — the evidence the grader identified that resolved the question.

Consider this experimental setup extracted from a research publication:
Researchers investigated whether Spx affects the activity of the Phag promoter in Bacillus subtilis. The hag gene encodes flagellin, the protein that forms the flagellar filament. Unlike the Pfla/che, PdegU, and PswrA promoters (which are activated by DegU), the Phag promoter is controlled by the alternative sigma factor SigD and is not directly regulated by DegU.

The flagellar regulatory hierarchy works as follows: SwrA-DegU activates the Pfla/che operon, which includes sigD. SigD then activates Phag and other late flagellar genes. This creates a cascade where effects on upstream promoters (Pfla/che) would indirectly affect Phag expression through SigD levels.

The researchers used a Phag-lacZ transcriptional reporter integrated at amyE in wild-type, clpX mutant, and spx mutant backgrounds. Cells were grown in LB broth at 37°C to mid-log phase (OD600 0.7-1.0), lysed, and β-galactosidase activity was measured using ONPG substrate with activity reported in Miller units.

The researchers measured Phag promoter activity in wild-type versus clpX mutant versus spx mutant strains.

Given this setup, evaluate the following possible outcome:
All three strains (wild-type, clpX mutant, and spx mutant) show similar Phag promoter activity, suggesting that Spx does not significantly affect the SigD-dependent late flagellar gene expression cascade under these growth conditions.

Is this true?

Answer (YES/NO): NO